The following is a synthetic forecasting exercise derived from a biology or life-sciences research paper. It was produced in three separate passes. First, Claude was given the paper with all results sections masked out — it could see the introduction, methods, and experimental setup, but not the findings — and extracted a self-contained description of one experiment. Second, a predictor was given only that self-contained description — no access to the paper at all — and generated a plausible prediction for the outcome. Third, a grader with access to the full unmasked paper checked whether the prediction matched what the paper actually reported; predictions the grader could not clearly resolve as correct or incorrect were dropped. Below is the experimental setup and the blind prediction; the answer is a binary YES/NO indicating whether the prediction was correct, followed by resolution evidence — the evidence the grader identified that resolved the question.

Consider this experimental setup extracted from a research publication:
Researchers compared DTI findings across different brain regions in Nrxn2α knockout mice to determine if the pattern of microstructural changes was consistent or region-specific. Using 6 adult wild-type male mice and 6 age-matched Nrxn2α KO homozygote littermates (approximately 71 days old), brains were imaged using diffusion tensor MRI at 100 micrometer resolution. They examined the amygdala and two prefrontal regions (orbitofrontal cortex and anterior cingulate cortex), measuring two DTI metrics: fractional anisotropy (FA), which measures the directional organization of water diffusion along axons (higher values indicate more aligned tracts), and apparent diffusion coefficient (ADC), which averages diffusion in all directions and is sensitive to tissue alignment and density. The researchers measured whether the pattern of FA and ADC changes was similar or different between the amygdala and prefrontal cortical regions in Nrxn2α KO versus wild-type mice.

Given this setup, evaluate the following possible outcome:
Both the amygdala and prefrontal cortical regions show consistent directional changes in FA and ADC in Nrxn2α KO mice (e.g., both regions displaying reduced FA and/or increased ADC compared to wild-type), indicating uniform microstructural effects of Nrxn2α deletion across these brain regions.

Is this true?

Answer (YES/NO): NO